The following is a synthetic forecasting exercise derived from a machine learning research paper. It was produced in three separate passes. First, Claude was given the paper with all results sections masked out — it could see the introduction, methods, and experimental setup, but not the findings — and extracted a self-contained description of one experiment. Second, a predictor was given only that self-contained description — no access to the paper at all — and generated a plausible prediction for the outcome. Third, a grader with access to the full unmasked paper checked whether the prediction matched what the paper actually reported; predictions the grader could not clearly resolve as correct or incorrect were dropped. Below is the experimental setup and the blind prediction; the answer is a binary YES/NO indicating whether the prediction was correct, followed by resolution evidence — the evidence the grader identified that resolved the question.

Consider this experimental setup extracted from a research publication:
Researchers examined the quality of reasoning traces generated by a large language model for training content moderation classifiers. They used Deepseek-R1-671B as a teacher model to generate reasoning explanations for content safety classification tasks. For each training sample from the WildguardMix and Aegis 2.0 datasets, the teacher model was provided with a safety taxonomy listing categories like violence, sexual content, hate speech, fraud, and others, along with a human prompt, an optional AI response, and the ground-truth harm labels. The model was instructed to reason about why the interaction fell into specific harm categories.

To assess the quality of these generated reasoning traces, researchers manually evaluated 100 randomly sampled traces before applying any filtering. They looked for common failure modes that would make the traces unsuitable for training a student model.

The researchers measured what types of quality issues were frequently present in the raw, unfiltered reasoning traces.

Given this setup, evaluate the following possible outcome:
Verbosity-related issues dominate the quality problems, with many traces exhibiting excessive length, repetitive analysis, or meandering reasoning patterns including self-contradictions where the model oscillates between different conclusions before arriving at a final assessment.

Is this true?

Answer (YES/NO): NO